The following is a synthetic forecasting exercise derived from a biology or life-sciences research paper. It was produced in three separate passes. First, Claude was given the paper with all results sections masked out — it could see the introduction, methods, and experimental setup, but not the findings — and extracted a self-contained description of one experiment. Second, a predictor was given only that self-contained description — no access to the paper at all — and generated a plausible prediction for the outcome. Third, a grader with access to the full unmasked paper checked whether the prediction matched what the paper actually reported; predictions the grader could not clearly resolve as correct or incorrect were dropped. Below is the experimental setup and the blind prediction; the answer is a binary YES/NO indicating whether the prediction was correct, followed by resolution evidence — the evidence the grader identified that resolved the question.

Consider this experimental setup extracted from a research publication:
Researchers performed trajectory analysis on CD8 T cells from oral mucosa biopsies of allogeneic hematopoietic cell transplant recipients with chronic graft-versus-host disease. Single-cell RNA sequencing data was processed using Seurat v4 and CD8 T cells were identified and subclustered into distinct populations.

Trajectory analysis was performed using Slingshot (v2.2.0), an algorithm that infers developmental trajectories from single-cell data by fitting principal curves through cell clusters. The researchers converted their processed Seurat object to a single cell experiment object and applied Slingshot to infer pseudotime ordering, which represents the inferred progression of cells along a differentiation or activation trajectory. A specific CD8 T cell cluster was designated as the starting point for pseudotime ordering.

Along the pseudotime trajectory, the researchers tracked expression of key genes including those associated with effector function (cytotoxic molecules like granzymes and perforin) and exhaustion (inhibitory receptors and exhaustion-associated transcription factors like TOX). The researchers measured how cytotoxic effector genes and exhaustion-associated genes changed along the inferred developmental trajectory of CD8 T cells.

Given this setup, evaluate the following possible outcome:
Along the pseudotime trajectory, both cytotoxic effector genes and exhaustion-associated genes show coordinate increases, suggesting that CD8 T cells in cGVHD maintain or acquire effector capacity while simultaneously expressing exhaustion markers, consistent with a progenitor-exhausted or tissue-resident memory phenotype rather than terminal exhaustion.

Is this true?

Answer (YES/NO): NO